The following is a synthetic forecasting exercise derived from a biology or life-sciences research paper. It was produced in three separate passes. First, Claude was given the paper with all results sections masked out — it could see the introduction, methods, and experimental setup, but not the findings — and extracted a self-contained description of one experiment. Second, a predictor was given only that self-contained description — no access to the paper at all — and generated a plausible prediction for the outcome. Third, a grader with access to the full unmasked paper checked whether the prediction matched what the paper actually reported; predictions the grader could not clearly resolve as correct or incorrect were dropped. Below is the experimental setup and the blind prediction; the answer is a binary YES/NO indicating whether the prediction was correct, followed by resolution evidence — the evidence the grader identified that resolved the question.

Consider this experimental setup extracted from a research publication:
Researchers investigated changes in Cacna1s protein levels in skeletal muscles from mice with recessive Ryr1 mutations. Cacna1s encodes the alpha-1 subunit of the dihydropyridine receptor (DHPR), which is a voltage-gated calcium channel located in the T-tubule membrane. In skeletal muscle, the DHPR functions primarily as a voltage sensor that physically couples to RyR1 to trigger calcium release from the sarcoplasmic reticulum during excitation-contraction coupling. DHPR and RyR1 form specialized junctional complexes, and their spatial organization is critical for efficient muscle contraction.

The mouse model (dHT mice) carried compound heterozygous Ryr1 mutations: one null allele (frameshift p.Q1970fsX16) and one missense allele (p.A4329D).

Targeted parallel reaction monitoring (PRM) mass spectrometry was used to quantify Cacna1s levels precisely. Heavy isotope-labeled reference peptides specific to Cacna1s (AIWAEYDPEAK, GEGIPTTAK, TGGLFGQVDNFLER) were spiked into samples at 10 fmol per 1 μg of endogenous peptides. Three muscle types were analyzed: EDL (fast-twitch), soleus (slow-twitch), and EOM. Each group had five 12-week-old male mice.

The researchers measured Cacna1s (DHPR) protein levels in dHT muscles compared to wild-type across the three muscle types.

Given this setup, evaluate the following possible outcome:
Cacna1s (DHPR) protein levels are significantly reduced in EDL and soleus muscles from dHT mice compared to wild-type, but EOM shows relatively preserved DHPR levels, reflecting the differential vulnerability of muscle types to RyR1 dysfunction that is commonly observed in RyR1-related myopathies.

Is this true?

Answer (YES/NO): YES